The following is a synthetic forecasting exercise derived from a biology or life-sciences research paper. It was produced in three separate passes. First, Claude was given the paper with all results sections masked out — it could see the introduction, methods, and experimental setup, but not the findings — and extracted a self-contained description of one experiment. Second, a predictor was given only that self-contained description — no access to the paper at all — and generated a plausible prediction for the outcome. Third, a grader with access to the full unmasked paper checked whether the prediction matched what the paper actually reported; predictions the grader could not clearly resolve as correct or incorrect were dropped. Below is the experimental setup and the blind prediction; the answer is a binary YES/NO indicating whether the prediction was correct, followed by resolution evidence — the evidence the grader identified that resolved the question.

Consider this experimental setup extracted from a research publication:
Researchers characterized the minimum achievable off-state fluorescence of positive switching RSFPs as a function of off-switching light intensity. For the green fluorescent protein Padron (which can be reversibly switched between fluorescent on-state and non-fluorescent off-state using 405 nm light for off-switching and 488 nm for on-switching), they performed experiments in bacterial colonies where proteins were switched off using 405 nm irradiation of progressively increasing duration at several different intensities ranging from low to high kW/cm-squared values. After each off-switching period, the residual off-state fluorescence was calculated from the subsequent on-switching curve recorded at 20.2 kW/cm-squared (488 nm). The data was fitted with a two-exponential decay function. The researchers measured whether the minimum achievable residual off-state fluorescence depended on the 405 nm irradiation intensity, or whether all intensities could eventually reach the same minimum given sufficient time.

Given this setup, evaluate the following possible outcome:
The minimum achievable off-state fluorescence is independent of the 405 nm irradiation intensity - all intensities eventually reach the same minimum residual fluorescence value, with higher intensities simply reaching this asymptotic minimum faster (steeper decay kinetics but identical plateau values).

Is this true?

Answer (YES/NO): NO